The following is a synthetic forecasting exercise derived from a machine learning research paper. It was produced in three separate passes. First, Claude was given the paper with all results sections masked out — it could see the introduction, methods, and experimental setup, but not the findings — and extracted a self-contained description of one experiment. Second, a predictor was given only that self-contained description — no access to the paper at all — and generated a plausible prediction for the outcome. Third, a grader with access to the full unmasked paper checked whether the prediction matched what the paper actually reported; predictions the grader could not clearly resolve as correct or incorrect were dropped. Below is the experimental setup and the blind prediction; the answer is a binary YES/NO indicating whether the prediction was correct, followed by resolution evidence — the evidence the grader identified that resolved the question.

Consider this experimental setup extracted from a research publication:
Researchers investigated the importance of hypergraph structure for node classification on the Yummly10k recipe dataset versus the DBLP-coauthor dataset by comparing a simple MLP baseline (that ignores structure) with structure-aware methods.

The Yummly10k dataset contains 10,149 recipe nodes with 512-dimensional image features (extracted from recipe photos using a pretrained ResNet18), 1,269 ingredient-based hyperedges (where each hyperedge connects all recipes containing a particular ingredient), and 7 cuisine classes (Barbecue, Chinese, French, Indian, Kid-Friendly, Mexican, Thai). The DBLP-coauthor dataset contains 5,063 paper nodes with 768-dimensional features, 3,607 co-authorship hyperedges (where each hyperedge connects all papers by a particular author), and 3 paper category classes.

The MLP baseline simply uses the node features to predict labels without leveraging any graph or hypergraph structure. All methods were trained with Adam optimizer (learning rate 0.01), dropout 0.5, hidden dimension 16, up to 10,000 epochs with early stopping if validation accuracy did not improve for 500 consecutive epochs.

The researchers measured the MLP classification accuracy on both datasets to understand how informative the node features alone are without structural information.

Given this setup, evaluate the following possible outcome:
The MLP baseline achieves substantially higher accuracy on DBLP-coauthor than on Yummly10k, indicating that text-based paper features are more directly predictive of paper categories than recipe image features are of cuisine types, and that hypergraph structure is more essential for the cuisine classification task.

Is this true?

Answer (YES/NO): YES